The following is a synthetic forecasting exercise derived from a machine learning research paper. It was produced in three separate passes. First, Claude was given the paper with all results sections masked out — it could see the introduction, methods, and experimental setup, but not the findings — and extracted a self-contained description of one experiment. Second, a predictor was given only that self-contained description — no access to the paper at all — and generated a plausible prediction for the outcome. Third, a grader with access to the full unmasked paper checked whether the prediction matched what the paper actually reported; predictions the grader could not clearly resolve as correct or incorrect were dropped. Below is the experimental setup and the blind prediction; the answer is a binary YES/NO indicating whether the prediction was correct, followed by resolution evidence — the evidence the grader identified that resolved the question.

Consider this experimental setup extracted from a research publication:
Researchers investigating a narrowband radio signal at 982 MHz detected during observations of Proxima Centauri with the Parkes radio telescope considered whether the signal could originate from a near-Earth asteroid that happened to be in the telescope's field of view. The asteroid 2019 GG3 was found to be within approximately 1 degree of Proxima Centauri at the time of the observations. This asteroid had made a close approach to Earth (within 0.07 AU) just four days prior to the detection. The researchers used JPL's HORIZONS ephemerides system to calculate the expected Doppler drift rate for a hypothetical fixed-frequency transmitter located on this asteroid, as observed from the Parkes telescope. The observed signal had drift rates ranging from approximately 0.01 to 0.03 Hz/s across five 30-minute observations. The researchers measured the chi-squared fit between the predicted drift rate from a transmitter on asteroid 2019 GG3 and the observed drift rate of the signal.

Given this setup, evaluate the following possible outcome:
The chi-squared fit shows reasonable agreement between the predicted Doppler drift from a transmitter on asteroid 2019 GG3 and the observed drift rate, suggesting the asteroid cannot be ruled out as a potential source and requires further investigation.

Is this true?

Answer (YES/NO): NO